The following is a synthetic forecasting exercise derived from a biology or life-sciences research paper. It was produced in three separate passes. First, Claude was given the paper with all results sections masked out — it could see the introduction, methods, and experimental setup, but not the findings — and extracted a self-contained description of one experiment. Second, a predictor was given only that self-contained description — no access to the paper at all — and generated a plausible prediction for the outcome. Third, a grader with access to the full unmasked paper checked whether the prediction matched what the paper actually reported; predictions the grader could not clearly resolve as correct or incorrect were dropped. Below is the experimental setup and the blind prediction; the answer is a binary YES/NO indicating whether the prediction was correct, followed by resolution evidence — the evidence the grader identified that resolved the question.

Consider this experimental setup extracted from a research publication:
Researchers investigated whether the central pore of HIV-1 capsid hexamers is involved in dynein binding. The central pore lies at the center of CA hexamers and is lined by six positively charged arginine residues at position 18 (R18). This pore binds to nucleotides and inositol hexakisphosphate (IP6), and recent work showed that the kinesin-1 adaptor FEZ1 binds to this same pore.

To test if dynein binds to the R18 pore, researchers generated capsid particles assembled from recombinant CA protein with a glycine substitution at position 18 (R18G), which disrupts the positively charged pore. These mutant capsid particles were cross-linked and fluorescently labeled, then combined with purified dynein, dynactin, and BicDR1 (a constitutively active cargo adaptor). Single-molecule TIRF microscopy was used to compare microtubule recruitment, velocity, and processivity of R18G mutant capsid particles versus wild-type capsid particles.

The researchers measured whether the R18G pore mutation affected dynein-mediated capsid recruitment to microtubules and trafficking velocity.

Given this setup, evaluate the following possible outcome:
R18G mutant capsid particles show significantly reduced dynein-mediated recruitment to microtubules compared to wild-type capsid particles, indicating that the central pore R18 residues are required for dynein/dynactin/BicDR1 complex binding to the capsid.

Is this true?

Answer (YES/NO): NO